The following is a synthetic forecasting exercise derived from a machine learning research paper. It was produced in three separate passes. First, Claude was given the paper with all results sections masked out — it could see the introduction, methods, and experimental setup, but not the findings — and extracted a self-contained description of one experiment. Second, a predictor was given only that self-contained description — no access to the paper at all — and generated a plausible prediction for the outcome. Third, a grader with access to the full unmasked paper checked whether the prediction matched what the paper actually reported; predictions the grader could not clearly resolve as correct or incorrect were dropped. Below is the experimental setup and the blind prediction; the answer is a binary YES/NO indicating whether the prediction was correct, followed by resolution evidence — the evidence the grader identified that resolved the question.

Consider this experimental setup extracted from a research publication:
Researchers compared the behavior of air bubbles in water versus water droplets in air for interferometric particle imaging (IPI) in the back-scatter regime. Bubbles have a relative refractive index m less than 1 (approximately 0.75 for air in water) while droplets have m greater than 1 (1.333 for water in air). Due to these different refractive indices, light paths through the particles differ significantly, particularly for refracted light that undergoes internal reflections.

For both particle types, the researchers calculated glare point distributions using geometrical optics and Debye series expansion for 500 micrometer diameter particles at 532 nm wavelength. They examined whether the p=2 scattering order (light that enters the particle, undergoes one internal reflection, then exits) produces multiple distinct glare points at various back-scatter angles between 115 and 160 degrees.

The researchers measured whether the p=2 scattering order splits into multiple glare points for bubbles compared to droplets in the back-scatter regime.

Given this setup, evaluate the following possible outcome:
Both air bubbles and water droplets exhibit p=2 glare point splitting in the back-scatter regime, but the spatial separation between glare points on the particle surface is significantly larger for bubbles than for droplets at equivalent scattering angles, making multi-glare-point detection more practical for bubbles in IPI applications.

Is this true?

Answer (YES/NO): NO